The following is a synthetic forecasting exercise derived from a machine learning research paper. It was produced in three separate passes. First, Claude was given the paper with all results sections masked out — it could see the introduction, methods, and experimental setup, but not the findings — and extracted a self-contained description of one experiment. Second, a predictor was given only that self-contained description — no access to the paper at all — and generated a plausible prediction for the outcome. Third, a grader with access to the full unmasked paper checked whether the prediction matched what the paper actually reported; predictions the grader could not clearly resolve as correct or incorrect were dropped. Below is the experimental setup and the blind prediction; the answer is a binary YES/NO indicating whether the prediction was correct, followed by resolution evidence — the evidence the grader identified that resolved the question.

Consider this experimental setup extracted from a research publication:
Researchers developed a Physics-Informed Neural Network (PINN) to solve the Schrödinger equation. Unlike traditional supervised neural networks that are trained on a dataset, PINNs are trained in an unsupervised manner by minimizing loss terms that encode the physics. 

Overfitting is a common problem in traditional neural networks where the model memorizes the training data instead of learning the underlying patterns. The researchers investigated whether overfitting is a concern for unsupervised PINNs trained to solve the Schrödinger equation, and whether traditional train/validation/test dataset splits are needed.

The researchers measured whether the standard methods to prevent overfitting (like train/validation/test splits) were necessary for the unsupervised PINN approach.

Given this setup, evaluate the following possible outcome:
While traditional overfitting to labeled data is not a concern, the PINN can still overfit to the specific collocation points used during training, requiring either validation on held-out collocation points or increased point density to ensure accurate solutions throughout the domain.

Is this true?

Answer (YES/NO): NO